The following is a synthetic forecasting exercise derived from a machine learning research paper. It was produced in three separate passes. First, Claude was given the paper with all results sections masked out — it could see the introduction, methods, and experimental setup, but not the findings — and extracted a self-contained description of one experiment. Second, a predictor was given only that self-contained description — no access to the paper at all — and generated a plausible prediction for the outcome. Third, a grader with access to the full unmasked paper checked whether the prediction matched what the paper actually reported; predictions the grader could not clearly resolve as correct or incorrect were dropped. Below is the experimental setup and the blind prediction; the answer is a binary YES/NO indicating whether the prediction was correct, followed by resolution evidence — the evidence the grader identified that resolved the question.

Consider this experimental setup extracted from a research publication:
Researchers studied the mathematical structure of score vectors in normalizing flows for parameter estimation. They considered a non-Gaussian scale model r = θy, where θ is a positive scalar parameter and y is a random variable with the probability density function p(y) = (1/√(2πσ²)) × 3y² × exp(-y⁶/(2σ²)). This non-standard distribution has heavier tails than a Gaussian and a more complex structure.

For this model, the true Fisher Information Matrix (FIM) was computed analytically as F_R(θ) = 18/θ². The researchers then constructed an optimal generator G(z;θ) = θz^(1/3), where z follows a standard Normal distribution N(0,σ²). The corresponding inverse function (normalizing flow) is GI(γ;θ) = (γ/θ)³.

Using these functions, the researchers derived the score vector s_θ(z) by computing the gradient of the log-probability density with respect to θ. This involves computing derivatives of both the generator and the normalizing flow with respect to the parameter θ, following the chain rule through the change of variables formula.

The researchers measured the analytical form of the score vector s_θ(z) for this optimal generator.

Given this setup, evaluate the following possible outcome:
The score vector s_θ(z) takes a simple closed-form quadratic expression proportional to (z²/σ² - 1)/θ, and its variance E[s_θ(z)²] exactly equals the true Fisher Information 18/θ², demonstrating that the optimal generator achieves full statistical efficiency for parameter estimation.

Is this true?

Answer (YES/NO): YES